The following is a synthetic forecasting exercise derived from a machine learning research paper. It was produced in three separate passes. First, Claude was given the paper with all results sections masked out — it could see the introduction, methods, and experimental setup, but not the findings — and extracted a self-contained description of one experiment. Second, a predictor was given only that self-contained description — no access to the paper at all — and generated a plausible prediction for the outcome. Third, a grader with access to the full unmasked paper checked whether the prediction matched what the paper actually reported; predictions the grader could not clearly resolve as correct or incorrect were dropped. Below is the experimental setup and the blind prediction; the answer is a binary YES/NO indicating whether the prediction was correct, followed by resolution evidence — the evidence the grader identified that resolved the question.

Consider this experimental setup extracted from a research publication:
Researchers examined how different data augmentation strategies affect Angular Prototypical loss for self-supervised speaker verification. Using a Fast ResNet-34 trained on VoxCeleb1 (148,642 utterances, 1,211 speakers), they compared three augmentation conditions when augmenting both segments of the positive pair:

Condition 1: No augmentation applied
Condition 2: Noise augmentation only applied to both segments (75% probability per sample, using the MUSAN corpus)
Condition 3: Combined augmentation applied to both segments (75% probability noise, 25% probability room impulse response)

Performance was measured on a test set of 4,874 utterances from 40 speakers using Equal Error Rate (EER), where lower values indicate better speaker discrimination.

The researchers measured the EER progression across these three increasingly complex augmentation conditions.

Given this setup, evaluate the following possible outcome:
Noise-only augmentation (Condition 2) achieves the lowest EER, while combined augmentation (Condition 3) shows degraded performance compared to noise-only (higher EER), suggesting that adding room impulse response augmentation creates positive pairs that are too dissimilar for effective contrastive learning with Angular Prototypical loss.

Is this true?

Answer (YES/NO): NO